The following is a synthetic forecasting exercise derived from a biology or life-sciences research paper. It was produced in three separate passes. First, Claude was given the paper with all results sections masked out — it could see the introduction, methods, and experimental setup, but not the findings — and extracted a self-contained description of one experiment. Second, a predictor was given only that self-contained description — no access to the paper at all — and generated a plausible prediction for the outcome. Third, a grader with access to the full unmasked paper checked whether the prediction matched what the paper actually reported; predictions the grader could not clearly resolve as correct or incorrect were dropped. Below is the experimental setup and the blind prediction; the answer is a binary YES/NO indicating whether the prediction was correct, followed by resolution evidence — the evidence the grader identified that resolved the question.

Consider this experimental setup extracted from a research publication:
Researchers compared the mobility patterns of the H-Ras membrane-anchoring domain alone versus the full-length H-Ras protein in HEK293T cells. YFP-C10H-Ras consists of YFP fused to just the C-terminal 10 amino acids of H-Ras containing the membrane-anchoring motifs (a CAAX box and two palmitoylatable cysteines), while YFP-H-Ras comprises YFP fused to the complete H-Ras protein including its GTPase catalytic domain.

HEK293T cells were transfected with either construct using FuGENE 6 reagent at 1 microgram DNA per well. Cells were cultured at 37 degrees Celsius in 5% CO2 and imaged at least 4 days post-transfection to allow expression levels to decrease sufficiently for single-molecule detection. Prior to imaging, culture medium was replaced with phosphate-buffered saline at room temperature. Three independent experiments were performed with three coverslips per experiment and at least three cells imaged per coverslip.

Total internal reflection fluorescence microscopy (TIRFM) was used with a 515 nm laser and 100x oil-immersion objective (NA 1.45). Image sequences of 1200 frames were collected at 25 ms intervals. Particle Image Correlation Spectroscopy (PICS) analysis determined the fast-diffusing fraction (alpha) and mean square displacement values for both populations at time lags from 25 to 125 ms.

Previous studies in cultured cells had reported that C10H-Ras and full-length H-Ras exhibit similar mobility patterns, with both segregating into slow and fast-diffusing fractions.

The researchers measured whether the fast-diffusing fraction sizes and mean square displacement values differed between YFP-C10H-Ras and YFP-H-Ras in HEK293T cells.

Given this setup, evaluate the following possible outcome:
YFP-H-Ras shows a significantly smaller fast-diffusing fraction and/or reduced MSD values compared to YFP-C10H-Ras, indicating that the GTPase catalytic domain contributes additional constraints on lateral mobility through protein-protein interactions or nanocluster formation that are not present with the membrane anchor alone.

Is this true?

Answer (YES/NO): NO